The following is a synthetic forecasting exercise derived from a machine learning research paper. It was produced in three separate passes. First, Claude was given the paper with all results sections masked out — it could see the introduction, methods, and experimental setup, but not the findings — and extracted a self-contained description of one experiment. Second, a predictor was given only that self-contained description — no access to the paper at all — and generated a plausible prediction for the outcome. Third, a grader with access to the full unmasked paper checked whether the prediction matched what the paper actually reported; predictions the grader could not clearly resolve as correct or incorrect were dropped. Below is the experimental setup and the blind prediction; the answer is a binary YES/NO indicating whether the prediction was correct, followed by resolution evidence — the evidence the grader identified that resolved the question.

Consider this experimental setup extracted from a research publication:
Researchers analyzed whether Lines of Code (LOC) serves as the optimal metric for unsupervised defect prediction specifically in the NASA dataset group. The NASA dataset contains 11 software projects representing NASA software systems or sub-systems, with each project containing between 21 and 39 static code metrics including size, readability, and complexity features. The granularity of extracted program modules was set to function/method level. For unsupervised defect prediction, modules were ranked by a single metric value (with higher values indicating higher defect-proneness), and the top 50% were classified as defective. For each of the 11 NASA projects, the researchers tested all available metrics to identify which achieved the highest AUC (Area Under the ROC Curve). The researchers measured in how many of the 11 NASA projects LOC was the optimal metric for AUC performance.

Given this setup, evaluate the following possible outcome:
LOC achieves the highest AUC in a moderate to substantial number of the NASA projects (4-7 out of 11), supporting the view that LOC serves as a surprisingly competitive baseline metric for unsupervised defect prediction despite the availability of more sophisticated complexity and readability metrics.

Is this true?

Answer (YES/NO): NO